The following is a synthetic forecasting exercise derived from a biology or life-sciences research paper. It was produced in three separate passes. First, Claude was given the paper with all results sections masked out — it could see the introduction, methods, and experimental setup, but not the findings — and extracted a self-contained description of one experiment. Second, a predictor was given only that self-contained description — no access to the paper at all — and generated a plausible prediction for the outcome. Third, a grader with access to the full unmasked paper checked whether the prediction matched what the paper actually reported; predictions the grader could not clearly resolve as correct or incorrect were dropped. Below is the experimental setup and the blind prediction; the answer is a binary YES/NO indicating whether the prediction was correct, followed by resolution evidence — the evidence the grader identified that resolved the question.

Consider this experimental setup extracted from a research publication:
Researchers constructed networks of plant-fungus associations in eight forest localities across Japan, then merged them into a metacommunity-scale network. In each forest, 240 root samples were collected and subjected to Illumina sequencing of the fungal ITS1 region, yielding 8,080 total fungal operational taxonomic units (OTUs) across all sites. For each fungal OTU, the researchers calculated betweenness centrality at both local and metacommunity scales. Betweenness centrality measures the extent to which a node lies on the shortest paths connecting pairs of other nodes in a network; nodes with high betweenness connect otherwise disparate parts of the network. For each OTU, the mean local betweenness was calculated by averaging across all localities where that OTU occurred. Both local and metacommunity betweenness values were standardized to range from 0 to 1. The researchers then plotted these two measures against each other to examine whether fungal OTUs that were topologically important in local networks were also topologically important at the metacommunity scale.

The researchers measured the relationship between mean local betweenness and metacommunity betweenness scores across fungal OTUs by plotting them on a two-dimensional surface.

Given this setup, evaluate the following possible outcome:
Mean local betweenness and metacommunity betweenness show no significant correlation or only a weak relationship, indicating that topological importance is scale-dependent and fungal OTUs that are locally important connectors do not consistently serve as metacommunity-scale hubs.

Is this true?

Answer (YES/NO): YES